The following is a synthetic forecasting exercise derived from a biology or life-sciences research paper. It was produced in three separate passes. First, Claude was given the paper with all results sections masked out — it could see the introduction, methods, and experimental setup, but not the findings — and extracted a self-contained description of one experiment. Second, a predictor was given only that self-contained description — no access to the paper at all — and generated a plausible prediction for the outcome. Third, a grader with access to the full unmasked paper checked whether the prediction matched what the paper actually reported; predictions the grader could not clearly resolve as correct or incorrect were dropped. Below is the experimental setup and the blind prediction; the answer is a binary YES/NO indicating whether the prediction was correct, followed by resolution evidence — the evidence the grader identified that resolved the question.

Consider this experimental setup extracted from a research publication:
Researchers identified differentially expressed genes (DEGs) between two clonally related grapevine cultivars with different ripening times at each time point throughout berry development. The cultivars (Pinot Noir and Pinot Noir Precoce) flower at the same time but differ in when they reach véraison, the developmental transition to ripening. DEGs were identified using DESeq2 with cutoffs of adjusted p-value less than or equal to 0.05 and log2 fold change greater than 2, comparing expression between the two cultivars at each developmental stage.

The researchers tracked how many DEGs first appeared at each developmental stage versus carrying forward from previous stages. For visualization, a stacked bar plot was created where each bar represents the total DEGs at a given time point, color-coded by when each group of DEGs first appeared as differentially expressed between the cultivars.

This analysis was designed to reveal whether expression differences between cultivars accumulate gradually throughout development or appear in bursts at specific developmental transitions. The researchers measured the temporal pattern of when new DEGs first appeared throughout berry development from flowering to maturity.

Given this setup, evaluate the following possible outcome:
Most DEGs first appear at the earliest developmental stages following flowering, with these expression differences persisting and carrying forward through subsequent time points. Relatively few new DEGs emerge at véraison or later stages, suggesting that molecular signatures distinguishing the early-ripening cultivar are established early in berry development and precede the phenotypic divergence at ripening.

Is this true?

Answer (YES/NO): NO